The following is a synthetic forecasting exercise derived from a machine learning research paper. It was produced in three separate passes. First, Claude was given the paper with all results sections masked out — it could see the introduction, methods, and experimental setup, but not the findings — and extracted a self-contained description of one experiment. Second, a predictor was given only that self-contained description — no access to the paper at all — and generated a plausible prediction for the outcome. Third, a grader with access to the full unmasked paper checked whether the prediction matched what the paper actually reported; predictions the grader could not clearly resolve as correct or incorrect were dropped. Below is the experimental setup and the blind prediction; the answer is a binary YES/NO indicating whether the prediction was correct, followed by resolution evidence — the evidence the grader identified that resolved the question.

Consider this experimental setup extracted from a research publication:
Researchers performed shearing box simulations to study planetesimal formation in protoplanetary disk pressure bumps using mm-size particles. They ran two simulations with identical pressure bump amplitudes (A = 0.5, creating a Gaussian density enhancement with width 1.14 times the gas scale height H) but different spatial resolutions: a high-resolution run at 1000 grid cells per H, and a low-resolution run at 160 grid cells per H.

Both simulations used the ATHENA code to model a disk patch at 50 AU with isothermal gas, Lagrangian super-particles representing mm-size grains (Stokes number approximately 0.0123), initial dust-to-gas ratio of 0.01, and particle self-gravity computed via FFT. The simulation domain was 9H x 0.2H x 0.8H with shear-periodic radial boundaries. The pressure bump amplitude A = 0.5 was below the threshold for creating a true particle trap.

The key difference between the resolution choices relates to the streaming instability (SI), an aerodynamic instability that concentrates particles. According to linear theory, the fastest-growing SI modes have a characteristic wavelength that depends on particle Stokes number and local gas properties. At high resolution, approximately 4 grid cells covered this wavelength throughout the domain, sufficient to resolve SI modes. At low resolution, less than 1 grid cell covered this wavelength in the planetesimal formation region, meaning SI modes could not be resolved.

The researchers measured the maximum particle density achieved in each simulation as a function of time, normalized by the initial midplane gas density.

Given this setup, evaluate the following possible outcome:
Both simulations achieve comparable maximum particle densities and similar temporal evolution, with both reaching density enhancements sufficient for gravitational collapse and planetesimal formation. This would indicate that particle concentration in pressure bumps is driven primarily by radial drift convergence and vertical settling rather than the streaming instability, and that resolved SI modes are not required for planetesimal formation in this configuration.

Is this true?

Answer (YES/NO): NO